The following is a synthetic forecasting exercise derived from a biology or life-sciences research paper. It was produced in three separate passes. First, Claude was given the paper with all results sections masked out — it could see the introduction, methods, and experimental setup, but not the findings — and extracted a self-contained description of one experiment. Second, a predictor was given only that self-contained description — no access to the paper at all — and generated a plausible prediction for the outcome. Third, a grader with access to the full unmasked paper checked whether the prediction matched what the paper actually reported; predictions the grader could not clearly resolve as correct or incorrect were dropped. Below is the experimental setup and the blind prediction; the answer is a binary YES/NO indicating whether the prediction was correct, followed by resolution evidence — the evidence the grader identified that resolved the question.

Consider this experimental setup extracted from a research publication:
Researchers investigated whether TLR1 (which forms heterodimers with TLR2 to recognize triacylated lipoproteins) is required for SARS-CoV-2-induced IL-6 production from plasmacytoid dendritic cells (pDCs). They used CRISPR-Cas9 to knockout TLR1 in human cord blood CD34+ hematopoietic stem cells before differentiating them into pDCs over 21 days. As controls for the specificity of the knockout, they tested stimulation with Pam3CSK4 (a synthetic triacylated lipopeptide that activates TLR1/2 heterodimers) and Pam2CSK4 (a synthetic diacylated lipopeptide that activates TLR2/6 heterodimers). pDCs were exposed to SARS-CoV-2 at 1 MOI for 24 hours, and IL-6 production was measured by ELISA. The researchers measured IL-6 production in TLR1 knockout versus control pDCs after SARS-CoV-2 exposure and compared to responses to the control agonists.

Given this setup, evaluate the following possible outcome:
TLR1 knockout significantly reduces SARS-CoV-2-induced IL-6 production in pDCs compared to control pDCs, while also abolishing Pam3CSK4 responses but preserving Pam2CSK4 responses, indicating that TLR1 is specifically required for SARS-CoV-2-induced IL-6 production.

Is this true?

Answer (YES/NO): NO